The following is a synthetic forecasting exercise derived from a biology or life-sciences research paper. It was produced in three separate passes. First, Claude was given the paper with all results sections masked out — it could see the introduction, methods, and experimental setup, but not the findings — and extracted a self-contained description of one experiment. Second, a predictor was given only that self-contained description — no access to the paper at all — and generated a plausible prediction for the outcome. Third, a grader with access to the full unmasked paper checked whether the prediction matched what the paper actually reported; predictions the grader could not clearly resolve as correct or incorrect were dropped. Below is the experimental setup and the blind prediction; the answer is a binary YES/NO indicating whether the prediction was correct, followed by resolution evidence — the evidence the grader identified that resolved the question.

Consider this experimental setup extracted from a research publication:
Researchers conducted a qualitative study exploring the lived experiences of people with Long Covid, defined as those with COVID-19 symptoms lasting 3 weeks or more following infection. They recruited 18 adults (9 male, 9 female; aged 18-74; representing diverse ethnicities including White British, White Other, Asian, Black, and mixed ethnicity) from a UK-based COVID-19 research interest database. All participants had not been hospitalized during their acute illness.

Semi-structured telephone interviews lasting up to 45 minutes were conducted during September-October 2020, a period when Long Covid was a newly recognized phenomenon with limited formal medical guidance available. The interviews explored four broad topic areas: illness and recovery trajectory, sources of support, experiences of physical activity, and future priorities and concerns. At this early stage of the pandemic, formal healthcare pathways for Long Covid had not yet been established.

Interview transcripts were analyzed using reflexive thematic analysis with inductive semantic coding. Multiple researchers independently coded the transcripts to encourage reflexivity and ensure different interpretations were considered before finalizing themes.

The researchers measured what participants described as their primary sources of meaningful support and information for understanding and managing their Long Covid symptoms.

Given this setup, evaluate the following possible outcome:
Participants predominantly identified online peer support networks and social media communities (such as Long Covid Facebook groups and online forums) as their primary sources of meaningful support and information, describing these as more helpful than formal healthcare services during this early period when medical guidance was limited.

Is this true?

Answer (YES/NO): YES